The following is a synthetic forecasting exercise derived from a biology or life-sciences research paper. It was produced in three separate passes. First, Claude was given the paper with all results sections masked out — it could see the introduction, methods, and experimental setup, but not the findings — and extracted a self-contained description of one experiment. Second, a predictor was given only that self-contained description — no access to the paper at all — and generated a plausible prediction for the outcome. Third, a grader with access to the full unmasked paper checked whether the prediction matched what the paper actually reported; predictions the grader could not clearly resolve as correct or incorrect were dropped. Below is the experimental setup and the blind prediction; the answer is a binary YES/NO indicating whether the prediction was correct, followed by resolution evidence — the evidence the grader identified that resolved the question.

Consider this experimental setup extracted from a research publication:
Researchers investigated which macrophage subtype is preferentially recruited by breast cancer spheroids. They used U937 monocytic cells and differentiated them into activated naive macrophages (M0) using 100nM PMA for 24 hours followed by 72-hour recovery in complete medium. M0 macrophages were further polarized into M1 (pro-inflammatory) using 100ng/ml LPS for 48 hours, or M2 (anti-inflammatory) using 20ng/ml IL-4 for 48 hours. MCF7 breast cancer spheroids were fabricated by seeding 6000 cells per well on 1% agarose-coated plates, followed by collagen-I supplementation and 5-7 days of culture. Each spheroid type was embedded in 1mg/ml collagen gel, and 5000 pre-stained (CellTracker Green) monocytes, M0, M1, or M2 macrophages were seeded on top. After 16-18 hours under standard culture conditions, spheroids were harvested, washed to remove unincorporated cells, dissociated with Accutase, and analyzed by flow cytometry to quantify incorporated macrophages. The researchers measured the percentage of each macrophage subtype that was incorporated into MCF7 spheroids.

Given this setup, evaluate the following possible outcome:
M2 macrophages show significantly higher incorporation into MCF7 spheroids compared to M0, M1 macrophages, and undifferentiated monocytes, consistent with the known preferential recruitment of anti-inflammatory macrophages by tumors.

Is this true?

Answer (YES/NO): NO